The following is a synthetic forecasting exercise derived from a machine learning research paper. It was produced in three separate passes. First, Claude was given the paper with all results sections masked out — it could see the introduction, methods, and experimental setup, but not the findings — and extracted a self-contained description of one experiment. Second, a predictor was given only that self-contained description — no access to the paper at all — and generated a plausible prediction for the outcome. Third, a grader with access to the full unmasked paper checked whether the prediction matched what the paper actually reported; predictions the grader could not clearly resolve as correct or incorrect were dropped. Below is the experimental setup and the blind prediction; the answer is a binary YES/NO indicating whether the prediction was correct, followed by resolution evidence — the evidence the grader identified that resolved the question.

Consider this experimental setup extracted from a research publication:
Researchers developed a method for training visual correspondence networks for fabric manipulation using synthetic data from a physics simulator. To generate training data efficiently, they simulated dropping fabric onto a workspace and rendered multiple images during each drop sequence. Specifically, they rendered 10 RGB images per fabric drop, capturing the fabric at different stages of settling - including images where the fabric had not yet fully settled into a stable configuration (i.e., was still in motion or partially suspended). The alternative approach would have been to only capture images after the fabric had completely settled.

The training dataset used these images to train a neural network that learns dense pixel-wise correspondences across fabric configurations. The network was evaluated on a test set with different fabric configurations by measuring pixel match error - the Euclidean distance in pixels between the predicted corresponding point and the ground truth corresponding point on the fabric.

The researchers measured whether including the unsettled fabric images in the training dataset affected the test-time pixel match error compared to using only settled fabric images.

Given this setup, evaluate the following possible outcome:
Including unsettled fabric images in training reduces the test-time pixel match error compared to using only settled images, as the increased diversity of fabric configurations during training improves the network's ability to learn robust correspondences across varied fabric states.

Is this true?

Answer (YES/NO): NO